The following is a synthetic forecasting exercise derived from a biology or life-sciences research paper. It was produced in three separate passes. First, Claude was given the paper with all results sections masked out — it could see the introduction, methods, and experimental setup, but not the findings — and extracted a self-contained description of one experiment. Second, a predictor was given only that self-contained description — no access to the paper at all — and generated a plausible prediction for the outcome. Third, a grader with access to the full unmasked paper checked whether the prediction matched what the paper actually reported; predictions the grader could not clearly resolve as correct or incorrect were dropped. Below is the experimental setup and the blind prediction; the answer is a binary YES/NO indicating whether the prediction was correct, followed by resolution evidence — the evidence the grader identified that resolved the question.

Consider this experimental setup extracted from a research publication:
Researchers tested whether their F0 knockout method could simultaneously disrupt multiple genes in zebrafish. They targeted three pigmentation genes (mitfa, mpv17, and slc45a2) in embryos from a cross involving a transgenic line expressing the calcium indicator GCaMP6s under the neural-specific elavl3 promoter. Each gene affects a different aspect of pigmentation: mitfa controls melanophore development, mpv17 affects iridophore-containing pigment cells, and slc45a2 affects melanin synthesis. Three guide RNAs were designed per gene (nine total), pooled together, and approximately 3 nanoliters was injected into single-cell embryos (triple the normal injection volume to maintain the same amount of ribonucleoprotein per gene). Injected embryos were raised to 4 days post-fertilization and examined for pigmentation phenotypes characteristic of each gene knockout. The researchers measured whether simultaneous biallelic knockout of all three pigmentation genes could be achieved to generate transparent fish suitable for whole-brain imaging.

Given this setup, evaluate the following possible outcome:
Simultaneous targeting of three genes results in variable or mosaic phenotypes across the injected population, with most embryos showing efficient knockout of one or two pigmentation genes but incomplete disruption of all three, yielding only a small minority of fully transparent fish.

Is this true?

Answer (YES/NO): NO